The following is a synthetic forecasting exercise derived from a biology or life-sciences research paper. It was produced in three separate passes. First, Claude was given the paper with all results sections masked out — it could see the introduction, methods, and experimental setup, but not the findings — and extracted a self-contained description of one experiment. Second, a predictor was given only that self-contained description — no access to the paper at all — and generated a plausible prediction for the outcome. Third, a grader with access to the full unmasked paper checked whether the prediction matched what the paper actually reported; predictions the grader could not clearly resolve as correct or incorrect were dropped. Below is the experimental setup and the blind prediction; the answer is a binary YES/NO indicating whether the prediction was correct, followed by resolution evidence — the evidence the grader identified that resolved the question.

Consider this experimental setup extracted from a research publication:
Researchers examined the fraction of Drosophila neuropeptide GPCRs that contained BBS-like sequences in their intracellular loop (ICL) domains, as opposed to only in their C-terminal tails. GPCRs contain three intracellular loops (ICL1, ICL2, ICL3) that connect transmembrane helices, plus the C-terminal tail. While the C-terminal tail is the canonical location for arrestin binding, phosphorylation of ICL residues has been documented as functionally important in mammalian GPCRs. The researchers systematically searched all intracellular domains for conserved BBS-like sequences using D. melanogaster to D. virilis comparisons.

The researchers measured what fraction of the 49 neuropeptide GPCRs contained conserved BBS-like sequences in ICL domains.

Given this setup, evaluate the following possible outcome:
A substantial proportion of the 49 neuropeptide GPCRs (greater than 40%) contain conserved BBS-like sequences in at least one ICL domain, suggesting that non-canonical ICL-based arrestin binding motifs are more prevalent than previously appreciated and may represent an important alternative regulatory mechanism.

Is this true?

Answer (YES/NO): NO